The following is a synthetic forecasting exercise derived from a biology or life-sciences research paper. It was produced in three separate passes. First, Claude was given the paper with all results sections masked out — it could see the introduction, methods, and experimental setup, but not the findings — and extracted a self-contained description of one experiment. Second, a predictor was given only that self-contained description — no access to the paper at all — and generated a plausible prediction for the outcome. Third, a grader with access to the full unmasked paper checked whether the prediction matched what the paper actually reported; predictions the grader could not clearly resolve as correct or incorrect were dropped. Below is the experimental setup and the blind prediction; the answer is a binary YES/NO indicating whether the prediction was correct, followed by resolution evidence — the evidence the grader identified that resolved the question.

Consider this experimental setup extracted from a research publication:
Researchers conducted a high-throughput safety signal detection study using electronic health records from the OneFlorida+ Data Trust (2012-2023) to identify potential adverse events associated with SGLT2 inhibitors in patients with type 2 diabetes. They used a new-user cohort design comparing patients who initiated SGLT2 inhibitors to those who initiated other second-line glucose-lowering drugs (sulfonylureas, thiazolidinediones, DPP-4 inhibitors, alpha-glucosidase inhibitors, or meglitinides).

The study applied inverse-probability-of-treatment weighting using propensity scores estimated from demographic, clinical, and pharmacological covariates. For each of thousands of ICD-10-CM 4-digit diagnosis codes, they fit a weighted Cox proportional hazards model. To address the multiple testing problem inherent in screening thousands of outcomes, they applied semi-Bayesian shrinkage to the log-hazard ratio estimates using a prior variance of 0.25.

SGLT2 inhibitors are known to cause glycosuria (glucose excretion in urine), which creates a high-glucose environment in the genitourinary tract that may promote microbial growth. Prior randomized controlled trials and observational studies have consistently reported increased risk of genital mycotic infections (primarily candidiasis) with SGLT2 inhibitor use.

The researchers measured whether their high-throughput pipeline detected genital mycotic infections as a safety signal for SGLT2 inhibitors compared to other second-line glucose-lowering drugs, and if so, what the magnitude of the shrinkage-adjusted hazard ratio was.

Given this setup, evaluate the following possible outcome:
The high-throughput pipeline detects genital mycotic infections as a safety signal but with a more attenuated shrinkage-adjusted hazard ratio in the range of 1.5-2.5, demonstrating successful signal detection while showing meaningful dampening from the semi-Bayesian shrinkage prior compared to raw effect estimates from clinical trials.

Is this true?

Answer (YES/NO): YES